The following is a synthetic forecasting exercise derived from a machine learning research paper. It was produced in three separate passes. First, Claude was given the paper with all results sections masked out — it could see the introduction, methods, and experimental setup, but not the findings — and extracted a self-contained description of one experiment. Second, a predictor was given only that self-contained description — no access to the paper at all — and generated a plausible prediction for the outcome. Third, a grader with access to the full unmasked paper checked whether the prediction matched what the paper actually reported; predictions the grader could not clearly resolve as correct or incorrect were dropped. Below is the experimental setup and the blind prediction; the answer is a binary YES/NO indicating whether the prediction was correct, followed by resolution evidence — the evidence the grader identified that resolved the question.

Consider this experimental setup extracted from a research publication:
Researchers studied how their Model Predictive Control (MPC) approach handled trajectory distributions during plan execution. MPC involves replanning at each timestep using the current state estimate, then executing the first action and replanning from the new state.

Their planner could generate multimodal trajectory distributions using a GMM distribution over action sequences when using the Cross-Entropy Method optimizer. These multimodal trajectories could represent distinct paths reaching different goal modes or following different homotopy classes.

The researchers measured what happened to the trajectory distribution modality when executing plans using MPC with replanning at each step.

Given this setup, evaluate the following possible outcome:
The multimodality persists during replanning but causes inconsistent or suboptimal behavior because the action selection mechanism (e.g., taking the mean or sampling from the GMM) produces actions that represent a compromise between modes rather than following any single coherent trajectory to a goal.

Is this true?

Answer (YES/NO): NO